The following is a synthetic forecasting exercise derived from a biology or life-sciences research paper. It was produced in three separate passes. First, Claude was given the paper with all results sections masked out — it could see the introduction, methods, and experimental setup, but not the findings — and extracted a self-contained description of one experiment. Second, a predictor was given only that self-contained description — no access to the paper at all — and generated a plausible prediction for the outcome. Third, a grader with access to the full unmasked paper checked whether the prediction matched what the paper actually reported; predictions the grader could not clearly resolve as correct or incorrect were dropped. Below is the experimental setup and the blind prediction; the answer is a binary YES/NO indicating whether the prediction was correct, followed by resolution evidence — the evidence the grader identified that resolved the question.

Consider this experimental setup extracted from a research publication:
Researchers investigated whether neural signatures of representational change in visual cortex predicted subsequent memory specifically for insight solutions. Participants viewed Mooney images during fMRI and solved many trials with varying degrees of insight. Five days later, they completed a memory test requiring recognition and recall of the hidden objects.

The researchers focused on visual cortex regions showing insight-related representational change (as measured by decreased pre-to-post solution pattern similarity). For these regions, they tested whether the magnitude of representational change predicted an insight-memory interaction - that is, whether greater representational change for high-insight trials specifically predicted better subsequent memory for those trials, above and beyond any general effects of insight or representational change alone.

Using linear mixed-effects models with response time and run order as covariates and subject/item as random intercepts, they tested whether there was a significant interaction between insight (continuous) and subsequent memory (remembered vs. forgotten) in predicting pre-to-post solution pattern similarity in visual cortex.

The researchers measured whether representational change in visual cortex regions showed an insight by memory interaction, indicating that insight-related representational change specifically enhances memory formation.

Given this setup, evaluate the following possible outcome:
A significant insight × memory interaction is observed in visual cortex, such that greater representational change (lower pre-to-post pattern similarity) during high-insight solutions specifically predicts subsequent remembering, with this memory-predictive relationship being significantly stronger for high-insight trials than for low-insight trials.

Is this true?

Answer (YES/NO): YES